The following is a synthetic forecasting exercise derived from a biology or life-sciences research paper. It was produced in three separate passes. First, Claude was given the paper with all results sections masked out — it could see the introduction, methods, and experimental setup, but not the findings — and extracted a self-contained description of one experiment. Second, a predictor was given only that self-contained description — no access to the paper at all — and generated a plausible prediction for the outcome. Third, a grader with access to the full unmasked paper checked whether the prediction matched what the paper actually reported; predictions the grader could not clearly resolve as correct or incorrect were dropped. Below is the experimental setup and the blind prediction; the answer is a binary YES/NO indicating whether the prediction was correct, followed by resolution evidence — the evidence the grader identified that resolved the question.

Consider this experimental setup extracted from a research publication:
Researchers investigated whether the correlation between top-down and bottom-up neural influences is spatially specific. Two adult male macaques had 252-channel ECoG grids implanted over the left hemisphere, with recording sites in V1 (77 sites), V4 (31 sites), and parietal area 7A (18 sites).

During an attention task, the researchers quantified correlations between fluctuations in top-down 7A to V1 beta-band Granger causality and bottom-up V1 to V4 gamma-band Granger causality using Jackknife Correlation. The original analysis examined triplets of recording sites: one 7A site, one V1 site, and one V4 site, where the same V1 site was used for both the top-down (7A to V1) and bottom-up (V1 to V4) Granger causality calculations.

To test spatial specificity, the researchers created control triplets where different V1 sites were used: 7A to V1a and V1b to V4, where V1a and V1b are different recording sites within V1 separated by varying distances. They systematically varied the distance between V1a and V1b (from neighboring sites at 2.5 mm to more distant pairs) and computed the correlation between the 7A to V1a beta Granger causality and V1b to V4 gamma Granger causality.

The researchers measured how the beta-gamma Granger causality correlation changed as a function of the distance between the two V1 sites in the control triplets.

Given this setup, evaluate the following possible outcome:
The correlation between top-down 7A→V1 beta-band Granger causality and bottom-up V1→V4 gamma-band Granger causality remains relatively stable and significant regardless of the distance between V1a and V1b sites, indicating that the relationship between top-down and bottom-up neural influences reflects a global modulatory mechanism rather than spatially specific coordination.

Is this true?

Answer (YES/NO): NO